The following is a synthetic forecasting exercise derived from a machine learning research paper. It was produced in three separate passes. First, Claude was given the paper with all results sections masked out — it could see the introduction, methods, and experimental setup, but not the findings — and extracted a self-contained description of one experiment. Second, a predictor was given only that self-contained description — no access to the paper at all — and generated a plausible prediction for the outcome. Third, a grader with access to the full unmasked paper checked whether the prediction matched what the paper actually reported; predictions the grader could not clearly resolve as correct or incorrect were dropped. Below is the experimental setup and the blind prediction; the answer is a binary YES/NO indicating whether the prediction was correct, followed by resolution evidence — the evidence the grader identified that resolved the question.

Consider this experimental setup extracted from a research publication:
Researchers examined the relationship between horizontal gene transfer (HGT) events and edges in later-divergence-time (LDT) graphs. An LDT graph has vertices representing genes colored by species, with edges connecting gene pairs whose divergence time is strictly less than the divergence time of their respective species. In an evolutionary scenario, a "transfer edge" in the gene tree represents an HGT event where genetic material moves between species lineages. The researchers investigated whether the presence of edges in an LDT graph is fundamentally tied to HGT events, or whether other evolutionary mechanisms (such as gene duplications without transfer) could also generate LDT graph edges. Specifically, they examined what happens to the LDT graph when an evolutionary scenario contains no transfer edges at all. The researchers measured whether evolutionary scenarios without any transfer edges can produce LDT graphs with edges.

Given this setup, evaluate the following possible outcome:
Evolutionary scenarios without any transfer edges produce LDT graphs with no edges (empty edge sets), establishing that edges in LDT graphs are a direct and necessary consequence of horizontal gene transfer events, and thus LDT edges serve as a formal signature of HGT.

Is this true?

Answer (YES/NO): YES